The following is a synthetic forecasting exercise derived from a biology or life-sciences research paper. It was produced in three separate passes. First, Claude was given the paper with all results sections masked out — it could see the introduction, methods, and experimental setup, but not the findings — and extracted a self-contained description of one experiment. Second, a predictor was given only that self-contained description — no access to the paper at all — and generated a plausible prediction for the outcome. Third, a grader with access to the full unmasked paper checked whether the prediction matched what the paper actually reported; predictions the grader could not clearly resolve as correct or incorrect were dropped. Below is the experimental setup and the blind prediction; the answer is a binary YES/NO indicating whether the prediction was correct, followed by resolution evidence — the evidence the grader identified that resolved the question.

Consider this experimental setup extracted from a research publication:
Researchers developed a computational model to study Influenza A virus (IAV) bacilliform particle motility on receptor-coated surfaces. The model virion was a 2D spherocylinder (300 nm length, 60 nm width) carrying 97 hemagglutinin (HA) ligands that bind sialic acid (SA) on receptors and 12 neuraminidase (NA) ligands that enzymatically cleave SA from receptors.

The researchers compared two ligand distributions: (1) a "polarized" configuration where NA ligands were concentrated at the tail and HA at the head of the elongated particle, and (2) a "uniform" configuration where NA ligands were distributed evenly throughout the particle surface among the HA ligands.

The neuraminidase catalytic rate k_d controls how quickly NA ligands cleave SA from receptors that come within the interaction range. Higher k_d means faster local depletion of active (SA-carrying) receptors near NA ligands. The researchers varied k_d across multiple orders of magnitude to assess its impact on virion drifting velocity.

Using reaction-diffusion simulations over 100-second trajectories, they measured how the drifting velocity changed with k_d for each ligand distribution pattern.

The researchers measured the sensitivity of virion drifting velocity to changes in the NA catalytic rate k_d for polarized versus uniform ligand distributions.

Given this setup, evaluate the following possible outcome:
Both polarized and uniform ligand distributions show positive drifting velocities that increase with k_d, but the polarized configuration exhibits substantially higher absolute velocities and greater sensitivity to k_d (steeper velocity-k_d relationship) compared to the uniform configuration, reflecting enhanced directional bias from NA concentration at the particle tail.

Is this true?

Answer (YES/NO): NO